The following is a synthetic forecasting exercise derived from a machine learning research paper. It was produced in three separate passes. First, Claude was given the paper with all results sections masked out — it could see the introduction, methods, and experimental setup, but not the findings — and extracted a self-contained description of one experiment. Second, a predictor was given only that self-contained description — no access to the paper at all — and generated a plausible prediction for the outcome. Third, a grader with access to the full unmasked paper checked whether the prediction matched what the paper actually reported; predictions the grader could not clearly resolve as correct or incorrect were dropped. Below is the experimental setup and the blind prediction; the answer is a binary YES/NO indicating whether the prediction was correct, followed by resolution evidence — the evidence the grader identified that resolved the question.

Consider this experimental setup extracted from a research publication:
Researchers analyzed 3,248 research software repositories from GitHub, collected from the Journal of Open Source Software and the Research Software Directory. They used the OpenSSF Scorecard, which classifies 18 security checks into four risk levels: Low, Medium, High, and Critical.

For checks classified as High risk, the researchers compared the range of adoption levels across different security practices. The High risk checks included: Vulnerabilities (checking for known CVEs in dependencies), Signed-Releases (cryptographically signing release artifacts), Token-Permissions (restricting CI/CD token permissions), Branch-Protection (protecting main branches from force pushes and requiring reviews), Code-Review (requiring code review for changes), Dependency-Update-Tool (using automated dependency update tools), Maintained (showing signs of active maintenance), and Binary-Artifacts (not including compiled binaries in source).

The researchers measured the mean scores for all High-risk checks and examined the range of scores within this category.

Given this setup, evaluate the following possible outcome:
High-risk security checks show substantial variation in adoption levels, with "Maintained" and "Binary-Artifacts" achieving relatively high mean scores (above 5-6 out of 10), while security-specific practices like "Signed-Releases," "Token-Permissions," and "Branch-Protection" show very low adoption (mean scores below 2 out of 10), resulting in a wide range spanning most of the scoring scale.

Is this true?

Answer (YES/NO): NO